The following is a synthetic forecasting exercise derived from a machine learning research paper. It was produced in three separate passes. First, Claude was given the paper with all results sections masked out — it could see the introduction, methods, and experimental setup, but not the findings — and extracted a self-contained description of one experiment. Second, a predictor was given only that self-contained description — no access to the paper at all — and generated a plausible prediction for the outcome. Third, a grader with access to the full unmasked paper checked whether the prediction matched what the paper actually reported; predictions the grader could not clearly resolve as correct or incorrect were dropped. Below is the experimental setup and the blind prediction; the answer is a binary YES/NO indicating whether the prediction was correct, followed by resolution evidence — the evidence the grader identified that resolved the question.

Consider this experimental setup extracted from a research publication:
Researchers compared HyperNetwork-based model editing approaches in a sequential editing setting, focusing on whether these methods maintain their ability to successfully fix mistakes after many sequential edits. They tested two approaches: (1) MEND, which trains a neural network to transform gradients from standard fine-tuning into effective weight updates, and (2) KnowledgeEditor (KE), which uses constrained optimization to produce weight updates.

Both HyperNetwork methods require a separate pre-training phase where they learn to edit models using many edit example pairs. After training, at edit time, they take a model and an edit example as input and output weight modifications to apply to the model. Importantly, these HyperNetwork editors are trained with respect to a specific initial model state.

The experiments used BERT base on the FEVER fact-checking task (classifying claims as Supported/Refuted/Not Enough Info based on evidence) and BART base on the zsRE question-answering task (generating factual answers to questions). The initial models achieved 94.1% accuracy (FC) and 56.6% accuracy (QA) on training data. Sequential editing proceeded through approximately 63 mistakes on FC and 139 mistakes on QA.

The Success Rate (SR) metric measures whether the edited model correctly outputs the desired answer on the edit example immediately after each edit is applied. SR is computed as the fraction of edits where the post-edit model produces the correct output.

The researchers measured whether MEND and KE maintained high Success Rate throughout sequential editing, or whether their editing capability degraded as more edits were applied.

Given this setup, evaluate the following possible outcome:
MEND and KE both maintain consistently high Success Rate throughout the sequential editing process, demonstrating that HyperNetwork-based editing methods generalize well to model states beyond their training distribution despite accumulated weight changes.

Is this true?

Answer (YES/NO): NO